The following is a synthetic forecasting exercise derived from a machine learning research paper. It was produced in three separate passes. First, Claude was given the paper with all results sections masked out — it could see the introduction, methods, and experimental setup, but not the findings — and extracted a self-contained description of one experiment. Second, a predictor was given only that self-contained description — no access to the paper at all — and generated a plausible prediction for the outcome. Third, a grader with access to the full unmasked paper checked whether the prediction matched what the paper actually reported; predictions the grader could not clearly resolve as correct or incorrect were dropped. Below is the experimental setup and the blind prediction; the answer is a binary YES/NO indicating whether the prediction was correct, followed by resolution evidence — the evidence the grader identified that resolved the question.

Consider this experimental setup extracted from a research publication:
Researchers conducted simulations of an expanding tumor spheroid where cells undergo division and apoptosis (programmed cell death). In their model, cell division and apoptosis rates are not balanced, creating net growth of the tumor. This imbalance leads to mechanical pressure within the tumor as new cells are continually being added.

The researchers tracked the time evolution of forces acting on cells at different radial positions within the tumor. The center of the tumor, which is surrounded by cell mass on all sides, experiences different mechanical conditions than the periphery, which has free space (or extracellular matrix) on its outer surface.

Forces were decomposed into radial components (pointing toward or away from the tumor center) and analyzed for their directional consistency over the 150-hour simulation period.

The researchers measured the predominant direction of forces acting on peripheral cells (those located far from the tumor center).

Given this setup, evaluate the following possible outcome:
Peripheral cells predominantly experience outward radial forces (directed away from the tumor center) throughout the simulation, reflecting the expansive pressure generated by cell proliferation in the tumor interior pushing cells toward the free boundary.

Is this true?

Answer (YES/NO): YES